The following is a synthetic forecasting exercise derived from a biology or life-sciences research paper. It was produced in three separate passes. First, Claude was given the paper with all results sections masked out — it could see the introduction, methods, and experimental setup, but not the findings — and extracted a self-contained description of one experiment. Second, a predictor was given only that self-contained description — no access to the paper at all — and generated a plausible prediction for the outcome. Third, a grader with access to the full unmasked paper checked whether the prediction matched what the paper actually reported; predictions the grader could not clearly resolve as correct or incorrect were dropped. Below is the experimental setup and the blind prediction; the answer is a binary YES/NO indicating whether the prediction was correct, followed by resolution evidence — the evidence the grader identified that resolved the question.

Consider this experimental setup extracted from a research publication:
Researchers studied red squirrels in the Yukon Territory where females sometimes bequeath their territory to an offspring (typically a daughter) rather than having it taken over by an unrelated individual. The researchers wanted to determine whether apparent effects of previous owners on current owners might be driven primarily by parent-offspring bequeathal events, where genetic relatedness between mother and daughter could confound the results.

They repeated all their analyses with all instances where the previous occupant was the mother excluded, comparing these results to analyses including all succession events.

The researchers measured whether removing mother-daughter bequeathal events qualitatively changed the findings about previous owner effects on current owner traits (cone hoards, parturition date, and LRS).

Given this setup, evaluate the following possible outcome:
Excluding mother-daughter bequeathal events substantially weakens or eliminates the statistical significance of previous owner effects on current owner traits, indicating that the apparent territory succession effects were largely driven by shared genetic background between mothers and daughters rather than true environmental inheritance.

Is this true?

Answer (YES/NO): NO